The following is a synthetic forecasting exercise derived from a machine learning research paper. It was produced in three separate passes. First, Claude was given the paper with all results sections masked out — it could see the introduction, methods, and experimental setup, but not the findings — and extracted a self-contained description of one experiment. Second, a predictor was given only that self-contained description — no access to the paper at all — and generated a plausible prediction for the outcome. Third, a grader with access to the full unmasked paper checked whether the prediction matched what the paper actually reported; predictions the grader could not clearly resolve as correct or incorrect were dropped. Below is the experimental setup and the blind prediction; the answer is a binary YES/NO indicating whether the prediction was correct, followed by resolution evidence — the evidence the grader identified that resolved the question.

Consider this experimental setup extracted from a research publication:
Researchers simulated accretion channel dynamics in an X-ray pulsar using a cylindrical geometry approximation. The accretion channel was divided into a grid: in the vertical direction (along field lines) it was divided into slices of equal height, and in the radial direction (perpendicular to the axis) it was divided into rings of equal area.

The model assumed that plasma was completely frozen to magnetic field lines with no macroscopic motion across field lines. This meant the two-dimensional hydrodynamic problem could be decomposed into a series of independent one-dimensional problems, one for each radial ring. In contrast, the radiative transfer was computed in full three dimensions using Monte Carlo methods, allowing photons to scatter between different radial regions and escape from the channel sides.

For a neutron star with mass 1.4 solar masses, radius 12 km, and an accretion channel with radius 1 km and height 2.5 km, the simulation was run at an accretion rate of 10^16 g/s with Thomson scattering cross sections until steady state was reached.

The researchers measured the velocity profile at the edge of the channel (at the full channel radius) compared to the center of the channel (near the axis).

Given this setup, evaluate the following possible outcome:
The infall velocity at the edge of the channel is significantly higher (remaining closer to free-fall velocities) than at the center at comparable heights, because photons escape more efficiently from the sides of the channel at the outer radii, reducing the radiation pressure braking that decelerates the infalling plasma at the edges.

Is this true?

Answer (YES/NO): NO